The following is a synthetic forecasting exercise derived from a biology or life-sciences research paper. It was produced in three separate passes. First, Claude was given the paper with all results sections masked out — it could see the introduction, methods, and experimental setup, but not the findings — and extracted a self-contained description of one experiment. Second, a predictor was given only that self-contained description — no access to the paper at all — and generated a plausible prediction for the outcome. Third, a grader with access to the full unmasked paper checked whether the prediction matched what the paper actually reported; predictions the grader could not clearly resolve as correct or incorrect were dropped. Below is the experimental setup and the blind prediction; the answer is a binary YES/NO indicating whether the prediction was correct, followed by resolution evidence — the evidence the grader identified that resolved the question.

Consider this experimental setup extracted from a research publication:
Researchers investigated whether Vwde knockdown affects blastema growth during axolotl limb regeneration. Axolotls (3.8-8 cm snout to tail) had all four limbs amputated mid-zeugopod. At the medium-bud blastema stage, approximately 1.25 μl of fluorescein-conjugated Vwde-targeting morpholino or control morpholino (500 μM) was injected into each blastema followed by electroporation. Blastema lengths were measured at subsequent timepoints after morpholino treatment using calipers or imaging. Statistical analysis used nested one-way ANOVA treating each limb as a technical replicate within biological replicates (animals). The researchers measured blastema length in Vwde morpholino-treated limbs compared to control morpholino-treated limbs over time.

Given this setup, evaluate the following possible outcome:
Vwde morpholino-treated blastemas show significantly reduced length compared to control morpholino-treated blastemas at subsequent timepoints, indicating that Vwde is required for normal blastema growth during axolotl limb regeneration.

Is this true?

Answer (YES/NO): YES